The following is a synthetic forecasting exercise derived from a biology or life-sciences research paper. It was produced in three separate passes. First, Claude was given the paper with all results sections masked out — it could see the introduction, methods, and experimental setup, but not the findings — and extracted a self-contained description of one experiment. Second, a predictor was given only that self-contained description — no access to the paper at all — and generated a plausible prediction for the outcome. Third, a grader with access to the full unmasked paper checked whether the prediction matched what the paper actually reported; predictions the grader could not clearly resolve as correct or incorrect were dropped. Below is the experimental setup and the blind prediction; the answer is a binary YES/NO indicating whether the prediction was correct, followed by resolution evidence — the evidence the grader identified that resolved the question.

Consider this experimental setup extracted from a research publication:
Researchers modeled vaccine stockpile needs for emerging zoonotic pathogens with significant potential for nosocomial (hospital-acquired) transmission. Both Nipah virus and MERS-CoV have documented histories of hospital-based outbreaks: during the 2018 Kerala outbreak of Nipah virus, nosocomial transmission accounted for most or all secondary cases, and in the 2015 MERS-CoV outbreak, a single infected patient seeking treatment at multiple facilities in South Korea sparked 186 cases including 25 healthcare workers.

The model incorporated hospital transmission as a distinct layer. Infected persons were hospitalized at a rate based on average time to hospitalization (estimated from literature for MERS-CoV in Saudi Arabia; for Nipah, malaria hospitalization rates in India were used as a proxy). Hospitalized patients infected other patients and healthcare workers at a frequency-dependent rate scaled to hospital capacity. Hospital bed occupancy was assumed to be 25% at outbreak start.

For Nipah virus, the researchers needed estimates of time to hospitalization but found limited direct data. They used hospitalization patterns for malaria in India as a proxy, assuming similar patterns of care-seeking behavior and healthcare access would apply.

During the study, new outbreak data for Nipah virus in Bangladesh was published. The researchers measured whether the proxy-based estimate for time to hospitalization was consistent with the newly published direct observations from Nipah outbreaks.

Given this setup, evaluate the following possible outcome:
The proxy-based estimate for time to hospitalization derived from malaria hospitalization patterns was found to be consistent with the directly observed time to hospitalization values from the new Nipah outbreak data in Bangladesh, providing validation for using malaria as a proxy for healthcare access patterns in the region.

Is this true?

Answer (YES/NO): YES